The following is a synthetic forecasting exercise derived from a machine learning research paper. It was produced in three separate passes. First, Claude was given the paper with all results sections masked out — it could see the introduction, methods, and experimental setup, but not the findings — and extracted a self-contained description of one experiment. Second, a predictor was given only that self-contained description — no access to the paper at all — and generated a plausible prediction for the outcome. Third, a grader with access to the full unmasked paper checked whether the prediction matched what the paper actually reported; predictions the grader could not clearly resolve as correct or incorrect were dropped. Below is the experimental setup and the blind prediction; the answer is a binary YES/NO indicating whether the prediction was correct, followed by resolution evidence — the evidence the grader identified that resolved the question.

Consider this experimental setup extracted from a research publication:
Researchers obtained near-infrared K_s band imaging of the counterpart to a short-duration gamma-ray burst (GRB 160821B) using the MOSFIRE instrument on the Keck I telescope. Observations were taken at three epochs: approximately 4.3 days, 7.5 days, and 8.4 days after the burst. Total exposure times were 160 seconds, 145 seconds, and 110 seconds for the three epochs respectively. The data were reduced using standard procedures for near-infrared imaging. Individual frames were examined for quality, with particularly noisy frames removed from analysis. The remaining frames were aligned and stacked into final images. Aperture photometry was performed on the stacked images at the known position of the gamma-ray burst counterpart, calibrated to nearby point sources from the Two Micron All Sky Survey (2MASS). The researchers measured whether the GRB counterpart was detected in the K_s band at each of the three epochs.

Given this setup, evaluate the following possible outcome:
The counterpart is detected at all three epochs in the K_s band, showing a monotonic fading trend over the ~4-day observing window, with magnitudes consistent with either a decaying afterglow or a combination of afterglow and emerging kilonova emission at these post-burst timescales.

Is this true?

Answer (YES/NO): NO